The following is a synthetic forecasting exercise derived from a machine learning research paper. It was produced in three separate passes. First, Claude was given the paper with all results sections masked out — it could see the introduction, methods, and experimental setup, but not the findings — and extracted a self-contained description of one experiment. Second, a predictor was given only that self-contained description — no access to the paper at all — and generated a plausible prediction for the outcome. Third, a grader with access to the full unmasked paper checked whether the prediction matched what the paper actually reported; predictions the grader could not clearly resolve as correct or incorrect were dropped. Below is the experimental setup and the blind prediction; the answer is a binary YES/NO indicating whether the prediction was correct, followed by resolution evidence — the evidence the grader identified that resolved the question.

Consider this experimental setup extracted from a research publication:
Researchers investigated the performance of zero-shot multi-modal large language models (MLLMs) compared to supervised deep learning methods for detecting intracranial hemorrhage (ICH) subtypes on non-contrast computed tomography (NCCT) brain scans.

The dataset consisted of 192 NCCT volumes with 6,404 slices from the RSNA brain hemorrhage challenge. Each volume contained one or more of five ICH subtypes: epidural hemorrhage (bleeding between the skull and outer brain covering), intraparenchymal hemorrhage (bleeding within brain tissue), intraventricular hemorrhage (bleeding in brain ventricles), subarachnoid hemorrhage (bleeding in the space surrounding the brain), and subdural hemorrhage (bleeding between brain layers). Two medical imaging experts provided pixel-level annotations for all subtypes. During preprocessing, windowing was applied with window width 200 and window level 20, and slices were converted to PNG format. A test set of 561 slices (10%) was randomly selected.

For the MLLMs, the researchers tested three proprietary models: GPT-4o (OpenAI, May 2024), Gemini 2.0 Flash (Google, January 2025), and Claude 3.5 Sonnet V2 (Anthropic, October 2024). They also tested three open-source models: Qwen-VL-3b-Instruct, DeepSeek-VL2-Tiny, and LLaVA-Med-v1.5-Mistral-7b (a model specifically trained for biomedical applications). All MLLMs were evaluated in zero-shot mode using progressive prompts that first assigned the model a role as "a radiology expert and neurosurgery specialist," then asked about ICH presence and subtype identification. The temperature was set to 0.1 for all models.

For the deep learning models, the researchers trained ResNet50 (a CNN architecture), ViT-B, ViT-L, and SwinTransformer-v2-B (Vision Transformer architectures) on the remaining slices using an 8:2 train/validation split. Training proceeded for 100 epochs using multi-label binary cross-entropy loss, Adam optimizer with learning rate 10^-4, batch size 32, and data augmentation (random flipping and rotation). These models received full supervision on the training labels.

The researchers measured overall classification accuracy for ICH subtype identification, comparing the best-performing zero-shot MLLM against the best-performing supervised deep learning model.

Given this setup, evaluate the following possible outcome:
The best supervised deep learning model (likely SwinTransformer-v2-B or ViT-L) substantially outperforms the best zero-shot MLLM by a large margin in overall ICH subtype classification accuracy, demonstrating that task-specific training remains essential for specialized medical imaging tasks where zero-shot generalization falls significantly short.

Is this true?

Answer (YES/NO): YES